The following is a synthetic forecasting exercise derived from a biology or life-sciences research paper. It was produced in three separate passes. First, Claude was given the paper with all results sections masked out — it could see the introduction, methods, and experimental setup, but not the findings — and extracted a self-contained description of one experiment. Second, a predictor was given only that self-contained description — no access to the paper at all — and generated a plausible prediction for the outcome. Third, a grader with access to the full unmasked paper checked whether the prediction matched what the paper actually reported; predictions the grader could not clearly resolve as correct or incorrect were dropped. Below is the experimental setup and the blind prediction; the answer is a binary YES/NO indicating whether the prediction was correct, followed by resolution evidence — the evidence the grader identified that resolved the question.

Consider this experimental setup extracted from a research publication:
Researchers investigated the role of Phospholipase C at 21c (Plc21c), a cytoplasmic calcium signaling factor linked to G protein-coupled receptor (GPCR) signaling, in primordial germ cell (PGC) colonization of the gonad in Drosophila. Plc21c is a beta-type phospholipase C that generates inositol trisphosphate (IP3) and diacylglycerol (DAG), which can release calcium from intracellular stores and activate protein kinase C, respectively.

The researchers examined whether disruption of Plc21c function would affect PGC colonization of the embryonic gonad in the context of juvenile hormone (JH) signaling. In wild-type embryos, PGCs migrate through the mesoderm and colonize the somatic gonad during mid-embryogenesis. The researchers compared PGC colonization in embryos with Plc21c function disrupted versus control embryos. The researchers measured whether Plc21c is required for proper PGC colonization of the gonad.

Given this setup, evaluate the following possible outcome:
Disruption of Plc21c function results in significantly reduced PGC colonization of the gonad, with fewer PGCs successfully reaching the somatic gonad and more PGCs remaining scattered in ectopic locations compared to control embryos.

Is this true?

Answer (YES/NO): NO